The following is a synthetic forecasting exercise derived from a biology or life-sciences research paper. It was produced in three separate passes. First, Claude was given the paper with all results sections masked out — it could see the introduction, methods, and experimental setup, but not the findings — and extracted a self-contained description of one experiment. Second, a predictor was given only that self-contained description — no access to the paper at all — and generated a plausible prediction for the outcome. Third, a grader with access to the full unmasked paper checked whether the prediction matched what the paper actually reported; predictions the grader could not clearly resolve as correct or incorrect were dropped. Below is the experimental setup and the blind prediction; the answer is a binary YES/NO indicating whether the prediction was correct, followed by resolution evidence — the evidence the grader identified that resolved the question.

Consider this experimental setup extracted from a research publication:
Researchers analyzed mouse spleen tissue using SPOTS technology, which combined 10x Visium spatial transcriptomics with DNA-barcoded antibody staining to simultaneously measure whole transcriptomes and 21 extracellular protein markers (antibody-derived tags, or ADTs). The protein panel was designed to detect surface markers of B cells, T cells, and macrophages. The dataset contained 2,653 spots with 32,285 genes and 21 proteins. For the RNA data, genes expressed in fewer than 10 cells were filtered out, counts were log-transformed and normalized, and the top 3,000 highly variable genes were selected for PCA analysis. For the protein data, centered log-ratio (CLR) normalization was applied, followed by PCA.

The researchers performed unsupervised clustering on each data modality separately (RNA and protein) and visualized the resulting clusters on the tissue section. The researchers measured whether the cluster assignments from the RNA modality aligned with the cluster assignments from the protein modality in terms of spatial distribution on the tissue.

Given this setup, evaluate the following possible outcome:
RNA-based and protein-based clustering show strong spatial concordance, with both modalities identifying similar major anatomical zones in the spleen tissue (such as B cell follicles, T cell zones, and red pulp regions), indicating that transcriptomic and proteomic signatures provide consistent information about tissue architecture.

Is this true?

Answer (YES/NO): NO